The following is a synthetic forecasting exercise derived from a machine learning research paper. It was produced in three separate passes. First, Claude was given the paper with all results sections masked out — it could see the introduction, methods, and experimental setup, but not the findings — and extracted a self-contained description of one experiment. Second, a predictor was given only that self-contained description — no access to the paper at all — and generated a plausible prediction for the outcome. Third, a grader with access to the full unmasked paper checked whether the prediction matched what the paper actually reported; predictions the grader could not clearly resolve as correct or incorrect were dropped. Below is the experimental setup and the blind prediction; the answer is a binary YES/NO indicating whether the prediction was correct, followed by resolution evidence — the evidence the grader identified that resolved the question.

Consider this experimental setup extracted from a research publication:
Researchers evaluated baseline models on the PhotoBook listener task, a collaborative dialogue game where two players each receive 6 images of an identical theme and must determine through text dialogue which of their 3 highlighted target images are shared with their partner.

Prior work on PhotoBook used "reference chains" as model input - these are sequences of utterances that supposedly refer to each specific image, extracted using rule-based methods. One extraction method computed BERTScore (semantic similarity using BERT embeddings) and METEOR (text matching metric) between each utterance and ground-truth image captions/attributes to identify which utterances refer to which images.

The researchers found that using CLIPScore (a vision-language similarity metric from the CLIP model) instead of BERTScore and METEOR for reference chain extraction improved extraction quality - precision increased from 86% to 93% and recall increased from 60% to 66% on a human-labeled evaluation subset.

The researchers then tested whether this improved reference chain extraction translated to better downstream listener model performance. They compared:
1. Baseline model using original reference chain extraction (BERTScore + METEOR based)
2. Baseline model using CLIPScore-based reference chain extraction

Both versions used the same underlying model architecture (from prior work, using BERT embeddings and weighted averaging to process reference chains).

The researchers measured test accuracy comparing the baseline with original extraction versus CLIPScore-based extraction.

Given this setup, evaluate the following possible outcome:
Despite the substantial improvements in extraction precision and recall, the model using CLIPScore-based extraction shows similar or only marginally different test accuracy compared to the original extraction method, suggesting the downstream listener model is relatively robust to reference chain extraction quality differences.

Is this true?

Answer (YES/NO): YES